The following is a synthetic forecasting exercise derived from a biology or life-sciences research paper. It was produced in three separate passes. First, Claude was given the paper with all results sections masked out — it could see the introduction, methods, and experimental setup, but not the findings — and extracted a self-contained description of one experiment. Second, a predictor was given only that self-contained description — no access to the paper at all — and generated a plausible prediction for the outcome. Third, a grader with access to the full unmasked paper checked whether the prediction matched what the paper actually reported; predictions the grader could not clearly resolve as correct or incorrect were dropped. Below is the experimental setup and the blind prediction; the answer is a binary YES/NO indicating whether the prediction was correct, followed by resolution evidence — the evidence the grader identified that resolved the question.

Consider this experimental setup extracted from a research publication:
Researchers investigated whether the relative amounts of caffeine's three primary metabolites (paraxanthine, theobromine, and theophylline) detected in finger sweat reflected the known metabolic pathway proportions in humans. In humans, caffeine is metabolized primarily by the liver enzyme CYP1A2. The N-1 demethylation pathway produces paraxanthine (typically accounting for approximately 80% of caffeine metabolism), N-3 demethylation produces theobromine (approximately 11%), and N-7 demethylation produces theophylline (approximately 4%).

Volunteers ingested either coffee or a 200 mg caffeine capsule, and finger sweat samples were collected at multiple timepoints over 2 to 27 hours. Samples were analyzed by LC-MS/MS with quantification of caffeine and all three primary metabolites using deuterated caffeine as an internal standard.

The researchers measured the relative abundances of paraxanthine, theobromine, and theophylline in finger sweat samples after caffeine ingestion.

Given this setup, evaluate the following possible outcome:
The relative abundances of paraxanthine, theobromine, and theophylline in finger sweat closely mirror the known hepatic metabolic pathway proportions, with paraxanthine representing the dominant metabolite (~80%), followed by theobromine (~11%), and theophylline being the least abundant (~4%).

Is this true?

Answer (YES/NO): NO